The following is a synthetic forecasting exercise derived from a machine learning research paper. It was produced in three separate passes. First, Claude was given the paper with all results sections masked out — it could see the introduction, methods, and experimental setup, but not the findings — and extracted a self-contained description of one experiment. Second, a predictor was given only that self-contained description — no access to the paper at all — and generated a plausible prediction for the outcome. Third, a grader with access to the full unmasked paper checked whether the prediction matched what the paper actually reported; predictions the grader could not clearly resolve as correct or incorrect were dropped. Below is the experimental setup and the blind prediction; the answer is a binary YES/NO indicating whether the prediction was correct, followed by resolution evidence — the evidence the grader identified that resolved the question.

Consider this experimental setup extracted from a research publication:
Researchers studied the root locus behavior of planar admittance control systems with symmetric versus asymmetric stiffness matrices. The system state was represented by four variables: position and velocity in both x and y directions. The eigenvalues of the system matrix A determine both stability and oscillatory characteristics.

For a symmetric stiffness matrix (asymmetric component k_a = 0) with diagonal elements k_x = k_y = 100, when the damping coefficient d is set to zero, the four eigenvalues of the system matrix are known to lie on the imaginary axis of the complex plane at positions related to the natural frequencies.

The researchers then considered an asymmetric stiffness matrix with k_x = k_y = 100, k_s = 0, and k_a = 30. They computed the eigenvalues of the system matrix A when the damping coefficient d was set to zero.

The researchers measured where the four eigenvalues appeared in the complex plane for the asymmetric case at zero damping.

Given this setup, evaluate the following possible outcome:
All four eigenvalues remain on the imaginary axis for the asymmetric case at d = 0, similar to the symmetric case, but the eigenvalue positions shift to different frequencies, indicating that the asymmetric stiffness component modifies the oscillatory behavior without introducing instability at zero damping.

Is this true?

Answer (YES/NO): NO